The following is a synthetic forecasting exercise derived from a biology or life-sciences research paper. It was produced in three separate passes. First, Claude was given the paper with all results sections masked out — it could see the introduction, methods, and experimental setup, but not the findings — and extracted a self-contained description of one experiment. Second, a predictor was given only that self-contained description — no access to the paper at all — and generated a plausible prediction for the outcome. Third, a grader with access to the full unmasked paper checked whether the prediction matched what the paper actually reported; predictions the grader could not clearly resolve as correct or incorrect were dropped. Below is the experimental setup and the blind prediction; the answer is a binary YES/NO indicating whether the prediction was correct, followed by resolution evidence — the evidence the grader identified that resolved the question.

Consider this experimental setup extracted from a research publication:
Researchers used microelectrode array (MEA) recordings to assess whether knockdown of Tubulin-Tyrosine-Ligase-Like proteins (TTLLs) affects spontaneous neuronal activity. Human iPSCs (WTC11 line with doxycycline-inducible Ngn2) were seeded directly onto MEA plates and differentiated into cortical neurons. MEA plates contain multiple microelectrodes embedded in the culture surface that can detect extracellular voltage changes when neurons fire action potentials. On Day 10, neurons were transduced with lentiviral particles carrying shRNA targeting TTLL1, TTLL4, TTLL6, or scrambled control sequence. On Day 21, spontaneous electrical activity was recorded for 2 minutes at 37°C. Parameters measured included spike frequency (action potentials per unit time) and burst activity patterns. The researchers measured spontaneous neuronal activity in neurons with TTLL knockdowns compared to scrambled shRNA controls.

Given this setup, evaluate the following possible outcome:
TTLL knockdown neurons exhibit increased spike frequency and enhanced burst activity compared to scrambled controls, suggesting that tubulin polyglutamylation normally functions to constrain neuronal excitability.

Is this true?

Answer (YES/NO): NO